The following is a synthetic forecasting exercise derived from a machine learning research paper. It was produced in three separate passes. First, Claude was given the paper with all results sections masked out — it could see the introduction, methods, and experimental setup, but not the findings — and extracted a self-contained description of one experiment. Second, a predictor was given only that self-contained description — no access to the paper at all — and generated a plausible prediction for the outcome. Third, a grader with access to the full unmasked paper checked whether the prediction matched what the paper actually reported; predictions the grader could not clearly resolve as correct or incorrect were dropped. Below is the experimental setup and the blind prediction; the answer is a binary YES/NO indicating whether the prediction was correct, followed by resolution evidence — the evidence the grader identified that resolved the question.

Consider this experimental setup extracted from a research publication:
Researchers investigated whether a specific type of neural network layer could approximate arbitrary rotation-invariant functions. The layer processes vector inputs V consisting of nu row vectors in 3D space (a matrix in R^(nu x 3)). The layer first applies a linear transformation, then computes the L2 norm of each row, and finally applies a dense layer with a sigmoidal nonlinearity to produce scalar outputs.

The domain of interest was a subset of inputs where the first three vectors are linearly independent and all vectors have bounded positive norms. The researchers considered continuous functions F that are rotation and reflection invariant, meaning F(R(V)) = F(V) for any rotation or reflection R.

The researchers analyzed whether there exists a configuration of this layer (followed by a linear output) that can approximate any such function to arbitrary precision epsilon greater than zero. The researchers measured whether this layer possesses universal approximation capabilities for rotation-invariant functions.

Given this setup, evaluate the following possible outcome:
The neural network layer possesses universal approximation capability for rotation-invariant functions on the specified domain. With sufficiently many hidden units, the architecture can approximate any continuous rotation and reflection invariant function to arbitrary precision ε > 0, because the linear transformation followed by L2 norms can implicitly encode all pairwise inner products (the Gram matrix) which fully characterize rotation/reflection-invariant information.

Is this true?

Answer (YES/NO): YES